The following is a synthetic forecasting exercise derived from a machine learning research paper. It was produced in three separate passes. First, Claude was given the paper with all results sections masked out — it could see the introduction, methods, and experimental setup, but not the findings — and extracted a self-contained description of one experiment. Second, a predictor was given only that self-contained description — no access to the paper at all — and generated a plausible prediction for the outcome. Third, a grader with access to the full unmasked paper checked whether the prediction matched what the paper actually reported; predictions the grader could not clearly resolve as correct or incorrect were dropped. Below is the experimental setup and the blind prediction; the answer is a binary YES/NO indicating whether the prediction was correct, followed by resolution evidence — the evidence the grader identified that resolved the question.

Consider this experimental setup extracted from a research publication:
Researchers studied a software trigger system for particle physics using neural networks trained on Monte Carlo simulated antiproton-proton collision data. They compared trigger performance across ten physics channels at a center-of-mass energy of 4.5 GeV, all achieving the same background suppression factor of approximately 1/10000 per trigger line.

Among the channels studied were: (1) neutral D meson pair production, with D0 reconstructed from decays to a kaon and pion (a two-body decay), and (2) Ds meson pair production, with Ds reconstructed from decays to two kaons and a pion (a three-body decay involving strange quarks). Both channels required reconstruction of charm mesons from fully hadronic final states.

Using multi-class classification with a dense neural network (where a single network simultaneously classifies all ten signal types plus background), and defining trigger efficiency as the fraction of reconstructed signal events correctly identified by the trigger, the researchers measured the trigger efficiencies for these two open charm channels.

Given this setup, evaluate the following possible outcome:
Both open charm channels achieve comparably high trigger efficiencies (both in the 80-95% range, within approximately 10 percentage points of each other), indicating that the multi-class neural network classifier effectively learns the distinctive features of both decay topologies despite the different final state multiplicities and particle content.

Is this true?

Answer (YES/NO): NO